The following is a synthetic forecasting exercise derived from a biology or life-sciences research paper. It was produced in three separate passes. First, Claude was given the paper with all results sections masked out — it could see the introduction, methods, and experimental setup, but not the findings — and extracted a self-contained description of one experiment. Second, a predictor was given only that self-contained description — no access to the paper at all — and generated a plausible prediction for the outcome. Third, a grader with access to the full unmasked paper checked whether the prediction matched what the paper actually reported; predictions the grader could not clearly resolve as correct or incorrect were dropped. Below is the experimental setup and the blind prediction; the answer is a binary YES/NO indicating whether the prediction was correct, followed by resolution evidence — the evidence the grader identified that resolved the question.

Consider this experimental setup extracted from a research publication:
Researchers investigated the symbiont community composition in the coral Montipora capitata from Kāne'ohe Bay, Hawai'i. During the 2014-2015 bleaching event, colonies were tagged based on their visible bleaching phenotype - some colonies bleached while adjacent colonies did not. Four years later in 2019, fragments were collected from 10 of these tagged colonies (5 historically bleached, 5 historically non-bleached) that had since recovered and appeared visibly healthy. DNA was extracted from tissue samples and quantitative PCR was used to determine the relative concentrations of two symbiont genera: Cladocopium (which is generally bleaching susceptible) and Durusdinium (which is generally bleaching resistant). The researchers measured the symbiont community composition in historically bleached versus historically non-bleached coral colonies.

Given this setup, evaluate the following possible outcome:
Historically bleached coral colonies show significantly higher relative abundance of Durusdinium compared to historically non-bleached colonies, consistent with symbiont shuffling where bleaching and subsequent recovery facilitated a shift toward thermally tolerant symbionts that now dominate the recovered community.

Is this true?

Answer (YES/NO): NO